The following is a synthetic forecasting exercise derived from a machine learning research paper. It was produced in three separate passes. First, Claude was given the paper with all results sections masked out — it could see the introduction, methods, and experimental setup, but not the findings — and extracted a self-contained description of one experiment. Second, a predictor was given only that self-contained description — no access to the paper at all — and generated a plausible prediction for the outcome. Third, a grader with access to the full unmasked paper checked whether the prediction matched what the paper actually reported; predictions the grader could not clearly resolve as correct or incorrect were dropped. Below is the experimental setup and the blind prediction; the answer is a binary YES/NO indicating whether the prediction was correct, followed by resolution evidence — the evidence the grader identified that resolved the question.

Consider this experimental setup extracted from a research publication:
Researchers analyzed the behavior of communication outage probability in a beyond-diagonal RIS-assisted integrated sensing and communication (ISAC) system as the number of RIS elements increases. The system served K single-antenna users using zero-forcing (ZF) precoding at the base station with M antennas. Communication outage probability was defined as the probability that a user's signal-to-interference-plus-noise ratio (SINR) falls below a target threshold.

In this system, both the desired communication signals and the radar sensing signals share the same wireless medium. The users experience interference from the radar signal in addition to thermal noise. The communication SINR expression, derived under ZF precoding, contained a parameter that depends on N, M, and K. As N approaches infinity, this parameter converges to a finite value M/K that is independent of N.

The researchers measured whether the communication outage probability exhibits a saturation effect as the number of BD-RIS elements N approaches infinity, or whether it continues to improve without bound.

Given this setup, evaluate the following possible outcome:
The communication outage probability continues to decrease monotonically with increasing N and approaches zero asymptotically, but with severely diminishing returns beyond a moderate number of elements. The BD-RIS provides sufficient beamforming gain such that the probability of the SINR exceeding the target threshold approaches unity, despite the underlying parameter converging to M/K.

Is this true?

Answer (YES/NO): NO